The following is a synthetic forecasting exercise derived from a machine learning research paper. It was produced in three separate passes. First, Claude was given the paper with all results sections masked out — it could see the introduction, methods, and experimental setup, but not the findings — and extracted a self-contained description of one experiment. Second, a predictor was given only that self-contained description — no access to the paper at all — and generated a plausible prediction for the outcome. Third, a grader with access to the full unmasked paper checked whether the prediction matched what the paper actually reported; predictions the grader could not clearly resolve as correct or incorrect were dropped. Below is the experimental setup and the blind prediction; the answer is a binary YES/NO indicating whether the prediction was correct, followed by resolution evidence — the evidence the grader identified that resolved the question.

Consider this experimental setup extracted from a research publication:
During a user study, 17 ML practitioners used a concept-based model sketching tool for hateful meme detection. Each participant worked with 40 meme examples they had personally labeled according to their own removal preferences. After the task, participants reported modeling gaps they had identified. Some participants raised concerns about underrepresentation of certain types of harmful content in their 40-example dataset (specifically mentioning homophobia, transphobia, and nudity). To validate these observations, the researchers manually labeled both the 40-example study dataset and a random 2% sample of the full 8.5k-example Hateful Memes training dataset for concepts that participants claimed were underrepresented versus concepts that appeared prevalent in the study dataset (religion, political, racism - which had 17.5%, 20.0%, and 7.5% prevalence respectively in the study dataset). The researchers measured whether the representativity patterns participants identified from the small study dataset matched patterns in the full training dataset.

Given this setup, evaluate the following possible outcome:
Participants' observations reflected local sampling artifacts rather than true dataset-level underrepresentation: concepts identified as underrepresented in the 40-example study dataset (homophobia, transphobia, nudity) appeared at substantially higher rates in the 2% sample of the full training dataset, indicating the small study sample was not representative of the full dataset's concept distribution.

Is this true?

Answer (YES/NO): NO